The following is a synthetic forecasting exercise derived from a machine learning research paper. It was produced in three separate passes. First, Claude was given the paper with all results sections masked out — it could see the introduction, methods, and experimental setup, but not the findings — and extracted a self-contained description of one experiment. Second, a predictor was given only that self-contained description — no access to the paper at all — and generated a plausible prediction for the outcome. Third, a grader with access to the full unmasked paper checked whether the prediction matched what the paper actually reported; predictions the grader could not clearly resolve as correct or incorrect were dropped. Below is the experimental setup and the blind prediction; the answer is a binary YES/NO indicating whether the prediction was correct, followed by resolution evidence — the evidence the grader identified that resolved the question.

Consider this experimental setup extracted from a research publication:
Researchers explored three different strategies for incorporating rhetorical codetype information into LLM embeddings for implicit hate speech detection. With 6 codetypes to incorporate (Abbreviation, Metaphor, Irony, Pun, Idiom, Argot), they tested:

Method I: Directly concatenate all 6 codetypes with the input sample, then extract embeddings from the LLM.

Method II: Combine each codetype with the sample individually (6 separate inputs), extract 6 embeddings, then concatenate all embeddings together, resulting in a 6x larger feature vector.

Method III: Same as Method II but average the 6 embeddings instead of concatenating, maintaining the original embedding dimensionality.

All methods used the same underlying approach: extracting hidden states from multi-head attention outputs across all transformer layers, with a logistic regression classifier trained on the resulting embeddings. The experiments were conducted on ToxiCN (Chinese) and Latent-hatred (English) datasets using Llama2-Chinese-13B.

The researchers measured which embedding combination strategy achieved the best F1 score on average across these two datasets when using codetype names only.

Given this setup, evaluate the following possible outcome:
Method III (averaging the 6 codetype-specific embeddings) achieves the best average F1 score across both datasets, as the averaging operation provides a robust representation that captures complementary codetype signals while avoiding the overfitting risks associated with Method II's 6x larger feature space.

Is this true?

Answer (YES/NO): YES